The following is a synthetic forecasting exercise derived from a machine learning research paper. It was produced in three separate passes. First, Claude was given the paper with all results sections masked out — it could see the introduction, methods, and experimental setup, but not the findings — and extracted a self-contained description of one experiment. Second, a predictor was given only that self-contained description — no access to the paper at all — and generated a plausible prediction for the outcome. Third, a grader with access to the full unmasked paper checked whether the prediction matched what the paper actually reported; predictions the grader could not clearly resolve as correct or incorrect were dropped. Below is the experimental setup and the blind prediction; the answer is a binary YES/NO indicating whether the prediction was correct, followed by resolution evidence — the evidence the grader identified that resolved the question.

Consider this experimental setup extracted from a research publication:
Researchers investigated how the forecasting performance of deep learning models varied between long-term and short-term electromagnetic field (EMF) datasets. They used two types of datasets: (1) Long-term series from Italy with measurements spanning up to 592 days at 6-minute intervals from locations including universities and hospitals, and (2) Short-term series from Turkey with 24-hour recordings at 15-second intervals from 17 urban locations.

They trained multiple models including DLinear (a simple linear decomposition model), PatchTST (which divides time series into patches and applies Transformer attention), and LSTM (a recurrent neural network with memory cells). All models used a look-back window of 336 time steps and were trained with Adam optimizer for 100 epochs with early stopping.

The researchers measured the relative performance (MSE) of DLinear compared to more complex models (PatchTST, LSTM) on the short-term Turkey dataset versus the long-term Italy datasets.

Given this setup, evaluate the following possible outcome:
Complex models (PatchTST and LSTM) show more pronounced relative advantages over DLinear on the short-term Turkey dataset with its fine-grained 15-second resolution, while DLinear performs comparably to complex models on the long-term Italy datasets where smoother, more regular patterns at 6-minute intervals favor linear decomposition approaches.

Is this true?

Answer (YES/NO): NO